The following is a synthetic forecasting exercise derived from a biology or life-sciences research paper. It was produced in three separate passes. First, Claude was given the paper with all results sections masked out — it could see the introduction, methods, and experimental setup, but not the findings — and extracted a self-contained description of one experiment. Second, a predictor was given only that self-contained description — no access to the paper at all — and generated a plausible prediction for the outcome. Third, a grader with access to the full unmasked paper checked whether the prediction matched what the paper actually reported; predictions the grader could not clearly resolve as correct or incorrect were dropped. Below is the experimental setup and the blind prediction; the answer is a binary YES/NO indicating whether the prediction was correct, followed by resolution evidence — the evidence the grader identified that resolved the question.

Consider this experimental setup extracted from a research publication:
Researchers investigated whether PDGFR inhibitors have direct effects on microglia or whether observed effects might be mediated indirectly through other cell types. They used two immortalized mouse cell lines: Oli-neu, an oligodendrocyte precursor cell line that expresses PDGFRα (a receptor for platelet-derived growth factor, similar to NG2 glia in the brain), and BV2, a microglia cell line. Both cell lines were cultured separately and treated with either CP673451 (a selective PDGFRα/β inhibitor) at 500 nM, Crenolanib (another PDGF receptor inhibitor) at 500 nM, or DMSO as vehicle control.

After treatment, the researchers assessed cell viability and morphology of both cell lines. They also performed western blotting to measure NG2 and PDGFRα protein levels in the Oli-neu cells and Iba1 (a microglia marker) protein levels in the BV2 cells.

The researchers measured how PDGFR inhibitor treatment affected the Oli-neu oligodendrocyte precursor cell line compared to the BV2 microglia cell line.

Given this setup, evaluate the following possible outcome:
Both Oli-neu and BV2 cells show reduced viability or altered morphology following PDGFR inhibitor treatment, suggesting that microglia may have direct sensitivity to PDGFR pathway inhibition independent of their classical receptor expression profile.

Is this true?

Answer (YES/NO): NO